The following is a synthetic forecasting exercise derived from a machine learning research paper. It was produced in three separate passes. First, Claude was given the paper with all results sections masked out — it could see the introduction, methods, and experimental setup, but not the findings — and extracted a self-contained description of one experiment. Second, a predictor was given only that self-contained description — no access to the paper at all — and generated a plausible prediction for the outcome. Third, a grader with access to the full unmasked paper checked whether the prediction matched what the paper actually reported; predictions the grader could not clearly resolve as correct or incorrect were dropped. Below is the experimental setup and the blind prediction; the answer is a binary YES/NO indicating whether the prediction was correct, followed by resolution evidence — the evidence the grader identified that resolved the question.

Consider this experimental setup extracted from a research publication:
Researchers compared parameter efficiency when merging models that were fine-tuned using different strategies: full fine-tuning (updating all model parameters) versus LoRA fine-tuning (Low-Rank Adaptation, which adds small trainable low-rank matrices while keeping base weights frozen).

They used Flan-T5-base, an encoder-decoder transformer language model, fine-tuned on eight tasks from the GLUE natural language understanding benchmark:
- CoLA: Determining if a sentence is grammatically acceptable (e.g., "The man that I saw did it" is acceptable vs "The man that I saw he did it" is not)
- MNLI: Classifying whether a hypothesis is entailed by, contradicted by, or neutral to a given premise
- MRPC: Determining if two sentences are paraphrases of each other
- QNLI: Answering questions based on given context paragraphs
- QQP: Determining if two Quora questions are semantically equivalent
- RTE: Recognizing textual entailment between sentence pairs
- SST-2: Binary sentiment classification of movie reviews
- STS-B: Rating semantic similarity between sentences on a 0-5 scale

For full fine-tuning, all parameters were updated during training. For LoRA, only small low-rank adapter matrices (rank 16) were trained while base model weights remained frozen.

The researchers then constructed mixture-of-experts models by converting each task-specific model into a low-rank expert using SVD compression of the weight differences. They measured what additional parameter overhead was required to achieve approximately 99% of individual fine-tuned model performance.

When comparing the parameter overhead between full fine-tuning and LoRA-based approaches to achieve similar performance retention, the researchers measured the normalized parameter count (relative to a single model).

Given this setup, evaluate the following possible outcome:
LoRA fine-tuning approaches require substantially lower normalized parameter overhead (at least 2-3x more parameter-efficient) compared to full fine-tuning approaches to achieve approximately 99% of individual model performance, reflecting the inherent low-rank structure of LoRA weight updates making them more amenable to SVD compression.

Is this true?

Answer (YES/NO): YES